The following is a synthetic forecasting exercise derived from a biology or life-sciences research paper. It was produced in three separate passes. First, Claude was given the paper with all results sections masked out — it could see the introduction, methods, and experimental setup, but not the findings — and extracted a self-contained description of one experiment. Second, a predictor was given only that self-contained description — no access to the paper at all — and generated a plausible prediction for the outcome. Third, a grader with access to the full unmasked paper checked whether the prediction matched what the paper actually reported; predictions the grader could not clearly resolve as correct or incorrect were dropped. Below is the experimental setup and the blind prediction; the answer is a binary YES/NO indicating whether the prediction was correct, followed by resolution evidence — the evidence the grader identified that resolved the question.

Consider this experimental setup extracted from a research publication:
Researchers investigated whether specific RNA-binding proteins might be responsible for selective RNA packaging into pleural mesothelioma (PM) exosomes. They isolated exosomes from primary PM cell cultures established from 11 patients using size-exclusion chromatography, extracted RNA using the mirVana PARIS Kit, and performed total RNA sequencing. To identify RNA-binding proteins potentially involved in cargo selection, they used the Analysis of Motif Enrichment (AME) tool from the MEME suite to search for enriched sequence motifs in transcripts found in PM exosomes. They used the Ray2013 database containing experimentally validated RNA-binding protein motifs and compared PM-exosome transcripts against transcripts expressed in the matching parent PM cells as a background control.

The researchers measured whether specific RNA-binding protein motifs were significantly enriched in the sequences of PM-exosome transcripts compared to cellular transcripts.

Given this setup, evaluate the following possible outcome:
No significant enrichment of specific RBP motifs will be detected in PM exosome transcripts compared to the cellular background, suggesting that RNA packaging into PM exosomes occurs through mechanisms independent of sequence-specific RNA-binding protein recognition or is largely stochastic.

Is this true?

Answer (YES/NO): NO